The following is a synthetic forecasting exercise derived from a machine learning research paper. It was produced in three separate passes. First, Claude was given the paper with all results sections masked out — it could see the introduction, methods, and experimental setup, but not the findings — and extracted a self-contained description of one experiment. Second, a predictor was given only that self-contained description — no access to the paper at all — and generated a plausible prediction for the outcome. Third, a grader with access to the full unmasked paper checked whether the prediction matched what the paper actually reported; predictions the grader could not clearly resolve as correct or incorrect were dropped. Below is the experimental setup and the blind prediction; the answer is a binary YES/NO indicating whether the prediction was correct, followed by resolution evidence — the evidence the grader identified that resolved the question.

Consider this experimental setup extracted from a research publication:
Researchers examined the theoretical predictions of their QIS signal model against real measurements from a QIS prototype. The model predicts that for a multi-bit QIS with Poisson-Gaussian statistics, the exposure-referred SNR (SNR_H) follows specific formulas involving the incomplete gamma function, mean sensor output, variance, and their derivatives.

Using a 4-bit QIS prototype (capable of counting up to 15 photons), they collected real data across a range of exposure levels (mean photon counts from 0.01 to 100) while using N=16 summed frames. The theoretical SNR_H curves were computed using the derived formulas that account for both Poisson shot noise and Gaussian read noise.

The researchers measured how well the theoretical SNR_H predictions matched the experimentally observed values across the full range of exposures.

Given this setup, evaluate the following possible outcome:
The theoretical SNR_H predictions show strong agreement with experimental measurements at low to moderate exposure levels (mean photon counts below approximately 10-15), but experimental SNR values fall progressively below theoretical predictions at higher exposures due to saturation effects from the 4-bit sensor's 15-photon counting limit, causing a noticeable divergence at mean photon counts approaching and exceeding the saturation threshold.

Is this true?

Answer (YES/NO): NO